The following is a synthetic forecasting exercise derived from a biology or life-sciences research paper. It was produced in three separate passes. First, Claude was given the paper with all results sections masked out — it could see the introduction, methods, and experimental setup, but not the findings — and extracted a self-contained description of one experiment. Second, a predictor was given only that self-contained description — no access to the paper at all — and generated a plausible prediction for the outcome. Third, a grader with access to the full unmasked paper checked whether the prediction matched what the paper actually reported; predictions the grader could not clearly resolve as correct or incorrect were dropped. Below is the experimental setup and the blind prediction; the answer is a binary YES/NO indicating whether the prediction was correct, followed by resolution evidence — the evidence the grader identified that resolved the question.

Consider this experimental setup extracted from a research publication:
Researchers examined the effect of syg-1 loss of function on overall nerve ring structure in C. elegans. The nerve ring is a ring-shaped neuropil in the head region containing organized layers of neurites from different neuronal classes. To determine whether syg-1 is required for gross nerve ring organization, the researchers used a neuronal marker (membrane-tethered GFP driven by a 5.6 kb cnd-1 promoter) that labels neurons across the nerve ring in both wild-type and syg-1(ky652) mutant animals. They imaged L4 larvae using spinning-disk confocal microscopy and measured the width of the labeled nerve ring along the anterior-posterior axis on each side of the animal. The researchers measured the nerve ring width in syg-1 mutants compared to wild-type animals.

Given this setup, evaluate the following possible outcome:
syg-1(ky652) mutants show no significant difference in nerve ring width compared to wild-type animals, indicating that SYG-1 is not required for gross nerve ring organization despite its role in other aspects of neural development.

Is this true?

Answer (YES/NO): YES